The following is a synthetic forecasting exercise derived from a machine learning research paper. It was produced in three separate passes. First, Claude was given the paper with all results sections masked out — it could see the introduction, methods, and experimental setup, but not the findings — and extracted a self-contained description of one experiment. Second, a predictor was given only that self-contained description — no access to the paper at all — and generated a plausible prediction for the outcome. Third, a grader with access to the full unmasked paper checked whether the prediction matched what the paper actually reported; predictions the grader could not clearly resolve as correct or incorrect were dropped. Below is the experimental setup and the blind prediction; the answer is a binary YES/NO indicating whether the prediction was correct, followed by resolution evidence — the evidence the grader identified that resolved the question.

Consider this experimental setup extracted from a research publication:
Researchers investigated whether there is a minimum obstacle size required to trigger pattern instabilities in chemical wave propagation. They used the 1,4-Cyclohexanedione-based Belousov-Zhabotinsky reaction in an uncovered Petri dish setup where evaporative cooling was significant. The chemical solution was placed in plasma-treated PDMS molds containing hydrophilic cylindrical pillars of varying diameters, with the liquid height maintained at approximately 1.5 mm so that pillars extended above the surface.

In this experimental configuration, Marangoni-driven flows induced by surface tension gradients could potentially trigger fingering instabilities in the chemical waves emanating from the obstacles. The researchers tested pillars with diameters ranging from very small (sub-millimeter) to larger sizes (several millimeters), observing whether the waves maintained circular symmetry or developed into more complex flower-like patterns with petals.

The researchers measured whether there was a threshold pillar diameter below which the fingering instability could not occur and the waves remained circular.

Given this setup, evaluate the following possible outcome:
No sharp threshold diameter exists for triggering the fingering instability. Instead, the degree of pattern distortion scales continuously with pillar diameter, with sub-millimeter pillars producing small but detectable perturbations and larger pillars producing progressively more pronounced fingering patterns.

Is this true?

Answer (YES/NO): NO